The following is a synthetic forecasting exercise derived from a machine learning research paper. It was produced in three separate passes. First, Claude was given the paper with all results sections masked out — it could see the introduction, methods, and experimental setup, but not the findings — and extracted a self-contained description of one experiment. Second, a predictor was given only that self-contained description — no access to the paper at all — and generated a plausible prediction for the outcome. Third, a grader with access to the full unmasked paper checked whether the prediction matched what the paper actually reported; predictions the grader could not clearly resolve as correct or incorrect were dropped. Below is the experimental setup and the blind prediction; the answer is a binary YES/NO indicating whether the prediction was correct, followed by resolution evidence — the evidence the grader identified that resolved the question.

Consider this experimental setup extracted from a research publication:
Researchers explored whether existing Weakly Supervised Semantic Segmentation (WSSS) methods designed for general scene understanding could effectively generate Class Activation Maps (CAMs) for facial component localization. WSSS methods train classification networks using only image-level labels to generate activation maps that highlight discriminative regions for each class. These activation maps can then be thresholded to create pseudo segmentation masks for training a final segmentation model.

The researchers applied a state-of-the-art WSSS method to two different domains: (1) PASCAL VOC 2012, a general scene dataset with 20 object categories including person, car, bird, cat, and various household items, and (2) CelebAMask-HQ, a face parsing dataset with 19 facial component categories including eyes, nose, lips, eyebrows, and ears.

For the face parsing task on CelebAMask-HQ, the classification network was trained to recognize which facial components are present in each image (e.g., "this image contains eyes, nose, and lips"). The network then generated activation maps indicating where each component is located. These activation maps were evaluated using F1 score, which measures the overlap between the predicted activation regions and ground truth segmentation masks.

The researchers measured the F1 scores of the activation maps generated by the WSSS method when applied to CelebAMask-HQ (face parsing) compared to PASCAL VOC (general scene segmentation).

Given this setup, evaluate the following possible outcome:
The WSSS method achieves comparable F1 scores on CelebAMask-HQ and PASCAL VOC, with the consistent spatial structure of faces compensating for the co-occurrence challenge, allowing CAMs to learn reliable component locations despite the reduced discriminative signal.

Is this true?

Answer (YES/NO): NO